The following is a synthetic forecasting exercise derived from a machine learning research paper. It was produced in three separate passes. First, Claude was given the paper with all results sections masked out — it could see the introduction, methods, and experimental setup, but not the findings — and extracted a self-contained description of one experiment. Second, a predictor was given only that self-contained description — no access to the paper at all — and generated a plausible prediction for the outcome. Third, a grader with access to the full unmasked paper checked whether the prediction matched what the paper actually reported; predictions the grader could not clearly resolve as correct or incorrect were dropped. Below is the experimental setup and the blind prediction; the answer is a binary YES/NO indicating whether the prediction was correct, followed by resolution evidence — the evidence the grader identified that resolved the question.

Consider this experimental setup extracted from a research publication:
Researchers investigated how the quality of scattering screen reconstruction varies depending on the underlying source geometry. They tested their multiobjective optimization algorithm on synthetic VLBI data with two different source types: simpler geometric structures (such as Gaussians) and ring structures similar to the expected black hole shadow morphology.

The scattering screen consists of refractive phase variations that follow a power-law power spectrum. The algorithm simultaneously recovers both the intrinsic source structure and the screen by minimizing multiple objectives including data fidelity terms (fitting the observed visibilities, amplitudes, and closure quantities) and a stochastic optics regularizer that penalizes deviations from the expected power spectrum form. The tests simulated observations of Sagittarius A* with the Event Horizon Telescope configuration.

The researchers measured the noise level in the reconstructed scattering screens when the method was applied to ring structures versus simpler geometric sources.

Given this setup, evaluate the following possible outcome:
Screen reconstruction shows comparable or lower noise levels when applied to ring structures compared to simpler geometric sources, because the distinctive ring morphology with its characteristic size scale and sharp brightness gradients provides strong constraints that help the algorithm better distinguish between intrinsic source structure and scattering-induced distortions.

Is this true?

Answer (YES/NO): NO